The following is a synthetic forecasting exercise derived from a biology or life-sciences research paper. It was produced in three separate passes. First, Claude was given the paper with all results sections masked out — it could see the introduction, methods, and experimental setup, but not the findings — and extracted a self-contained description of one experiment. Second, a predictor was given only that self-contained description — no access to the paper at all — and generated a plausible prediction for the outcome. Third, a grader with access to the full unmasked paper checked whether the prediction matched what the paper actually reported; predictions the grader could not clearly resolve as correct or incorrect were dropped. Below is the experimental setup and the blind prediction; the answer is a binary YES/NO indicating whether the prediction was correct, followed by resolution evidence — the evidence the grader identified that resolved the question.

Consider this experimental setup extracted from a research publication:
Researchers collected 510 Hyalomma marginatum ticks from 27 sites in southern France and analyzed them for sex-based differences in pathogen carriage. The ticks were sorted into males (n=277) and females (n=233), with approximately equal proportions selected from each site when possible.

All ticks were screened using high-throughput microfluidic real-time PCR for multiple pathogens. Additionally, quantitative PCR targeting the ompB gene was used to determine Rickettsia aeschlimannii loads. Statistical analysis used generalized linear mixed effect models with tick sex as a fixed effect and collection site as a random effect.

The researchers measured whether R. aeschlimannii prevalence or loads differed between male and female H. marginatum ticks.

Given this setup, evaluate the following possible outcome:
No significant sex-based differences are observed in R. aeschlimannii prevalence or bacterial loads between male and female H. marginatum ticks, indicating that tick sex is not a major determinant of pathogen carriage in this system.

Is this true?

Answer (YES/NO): NO